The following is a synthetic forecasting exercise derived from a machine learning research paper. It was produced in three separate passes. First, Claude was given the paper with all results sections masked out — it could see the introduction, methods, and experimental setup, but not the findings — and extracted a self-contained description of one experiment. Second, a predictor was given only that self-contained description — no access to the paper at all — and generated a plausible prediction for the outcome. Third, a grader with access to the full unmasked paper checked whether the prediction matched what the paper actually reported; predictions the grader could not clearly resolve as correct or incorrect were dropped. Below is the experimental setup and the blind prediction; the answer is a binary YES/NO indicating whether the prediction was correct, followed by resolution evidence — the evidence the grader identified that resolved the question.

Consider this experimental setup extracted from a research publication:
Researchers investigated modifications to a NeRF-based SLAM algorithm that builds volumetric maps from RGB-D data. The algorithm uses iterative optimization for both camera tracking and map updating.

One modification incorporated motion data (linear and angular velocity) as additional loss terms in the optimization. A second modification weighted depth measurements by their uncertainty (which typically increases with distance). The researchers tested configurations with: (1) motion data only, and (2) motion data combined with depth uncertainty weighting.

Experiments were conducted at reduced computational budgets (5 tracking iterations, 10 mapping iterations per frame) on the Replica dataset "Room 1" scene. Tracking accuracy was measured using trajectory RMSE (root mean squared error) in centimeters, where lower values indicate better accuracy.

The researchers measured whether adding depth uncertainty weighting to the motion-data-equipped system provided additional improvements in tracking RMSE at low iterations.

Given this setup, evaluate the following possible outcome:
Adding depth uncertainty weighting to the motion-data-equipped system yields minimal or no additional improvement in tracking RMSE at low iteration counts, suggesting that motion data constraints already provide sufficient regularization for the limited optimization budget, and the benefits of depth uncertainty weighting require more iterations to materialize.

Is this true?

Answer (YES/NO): YES